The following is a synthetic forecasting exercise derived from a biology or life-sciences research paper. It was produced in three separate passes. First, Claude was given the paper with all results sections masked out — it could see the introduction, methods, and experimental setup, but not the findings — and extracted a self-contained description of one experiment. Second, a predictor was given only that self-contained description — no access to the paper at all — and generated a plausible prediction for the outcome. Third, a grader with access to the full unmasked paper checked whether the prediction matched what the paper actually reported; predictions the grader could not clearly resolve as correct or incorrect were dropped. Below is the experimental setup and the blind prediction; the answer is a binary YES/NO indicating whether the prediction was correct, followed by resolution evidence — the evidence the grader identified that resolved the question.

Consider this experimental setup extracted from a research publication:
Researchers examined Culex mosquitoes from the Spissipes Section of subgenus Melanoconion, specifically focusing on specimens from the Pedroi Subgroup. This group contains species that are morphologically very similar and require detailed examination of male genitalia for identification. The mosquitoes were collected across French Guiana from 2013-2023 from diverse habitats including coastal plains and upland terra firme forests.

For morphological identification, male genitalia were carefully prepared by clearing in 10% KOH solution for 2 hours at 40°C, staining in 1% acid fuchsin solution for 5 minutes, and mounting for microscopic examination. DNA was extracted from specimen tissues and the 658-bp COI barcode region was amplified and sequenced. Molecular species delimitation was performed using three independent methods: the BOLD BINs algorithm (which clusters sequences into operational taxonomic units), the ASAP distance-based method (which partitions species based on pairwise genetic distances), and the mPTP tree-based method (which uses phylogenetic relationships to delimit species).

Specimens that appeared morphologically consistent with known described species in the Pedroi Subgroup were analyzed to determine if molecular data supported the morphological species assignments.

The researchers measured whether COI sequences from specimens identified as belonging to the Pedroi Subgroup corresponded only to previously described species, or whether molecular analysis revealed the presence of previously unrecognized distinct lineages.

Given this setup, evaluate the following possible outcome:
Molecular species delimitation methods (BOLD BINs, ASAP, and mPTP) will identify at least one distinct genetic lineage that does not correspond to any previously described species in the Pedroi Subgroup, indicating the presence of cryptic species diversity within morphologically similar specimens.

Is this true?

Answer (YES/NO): YES